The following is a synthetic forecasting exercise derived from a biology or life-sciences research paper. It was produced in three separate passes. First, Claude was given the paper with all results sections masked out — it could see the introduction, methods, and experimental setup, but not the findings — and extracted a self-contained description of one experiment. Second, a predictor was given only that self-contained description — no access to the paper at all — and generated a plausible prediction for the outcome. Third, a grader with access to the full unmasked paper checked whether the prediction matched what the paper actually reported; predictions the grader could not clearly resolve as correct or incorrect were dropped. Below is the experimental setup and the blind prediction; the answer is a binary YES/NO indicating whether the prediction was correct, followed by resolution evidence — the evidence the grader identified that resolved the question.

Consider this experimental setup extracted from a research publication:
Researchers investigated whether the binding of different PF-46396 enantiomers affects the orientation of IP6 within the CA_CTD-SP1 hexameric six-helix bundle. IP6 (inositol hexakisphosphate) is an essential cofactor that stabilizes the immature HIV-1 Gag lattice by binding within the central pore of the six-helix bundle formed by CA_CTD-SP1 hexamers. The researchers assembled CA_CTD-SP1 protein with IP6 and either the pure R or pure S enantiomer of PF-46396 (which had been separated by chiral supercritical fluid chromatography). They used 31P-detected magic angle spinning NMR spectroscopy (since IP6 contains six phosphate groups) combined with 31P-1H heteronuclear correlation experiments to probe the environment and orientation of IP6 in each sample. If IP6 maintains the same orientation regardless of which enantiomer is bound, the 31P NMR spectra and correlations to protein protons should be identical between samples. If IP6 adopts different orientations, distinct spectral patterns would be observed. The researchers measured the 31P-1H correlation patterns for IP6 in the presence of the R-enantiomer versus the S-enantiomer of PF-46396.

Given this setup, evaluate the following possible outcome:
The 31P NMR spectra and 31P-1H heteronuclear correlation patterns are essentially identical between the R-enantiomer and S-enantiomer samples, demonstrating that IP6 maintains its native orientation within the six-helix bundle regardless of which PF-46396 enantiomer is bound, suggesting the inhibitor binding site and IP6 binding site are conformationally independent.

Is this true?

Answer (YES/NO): NO